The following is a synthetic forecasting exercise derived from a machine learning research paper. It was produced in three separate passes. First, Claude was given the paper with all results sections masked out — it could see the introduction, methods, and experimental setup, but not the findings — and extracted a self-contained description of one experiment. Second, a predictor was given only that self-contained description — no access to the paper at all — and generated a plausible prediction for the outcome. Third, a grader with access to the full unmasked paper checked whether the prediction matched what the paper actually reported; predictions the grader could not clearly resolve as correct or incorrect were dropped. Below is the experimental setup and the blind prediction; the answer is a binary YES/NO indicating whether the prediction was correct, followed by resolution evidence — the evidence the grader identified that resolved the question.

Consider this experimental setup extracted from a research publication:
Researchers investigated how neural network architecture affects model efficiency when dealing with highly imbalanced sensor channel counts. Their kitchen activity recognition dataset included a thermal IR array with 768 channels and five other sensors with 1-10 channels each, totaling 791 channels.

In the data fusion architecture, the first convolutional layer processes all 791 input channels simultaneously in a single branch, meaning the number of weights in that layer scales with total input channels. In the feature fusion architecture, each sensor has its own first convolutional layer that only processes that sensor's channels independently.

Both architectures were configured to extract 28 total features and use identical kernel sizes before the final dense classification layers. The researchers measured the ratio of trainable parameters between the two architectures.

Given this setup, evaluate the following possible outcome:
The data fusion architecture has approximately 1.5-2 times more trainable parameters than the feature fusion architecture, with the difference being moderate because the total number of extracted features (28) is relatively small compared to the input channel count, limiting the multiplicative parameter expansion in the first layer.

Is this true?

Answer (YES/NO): NO